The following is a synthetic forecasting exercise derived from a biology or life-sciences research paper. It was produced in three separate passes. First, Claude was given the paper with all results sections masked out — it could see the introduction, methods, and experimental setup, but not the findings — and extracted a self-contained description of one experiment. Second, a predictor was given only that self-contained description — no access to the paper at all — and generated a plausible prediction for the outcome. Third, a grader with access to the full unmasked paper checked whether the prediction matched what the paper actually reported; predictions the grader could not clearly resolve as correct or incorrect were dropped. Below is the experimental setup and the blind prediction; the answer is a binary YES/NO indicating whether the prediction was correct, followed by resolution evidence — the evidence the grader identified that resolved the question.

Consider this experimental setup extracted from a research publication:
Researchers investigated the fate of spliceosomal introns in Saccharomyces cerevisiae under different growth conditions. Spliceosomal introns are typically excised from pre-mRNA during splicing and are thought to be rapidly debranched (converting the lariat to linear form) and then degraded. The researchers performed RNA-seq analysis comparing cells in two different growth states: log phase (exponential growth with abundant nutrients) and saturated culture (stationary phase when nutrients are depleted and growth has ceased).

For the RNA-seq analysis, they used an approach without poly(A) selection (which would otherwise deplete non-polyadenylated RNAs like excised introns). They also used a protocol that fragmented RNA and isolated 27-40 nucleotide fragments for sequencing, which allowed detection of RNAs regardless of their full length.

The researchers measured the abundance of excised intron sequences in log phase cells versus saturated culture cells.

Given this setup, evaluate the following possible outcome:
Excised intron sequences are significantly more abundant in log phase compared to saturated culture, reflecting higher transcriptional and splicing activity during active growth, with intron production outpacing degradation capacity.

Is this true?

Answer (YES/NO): NO